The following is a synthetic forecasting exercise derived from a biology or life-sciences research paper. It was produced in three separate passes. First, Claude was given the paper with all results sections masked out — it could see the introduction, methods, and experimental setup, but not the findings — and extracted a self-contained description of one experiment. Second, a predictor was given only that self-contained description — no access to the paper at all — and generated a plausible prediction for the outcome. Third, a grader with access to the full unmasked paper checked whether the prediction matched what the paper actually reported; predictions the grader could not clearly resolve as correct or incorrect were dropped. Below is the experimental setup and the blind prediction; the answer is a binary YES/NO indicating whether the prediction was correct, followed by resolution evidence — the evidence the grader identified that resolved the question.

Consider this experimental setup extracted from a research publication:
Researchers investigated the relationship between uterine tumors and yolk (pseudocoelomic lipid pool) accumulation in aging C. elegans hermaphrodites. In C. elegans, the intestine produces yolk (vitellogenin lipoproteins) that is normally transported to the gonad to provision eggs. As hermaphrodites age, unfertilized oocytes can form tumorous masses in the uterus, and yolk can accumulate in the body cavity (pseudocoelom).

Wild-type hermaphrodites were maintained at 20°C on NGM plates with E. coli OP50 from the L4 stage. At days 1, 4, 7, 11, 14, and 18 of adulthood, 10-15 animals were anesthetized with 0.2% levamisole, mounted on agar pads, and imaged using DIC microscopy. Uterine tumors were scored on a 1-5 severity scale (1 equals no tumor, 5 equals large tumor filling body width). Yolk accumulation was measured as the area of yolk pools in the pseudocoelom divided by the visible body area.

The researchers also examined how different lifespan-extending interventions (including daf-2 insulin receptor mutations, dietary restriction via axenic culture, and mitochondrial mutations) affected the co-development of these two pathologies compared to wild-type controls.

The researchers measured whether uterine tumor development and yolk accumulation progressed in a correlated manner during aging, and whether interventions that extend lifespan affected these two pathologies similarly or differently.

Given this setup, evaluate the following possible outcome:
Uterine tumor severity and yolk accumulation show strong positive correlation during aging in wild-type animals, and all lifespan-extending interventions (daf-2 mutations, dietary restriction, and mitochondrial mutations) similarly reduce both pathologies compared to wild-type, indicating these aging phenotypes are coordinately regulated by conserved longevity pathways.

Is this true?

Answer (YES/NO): NO